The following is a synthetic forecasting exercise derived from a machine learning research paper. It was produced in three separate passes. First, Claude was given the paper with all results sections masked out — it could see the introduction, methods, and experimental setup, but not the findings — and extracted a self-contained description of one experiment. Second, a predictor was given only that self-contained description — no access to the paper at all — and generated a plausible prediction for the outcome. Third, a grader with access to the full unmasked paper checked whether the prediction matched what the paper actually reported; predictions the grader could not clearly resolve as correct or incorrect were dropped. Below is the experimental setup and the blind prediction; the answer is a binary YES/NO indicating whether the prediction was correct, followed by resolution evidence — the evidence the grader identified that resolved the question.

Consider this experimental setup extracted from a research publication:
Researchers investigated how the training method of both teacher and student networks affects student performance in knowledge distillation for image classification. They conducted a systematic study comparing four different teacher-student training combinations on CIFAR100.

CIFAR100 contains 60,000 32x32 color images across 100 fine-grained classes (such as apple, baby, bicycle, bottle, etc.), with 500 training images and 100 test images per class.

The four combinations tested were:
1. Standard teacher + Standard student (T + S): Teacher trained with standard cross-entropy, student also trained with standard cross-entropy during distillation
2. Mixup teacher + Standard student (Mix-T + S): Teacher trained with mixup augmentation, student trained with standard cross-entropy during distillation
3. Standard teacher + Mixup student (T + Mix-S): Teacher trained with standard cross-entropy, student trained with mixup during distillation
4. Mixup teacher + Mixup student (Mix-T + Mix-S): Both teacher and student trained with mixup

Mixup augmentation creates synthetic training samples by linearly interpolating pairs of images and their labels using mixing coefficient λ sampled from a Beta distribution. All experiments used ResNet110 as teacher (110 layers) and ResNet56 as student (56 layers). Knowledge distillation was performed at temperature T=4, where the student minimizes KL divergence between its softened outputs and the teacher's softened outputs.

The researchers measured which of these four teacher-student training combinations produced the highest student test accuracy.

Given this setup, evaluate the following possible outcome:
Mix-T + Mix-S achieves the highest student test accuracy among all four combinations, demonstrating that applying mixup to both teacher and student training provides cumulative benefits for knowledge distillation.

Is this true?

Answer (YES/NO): NO